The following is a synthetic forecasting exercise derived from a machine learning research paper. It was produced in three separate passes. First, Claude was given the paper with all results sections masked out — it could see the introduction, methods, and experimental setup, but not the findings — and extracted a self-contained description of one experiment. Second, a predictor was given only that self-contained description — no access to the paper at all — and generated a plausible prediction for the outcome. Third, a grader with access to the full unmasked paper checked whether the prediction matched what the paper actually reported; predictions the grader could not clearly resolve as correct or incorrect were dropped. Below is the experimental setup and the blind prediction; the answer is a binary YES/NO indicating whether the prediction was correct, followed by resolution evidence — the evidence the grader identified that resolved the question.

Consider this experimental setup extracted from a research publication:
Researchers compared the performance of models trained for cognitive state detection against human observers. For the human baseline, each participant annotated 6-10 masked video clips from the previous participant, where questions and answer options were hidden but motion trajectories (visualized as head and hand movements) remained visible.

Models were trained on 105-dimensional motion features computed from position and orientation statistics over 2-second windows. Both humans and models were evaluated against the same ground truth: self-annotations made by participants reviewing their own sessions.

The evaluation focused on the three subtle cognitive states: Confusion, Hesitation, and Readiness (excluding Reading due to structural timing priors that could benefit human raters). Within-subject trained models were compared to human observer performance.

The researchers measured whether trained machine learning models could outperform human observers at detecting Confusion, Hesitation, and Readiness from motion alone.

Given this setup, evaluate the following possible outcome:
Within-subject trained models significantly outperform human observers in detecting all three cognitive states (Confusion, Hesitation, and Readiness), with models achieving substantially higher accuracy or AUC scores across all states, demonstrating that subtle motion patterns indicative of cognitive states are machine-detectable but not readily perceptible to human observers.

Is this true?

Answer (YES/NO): NO